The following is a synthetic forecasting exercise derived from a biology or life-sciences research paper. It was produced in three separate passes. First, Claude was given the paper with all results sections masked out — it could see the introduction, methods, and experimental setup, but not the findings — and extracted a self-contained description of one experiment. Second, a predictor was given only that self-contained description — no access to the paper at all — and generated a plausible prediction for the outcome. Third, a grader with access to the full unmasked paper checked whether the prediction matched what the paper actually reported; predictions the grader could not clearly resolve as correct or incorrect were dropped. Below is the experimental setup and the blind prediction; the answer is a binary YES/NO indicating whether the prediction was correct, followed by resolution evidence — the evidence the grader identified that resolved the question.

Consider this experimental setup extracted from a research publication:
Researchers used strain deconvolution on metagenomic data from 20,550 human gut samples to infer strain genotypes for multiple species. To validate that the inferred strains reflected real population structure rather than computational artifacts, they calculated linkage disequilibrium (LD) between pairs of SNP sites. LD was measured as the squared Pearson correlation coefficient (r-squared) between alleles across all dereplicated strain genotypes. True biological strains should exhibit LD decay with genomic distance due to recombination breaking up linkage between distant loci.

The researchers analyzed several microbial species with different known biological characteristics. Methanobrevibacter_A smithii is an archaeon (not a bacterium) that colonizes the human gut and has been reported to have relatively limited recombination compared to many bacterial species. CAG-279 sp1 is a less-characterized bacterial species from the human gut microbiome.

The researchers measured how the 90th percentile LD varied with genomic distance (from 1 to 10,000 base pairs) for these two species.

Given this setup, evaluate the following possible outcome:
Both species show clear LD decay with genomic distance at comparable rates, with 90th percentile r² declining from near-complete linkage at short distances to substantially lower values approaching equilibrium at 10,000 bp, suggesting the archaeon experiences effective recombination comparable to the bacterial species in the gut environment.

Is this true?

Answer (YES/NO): NO